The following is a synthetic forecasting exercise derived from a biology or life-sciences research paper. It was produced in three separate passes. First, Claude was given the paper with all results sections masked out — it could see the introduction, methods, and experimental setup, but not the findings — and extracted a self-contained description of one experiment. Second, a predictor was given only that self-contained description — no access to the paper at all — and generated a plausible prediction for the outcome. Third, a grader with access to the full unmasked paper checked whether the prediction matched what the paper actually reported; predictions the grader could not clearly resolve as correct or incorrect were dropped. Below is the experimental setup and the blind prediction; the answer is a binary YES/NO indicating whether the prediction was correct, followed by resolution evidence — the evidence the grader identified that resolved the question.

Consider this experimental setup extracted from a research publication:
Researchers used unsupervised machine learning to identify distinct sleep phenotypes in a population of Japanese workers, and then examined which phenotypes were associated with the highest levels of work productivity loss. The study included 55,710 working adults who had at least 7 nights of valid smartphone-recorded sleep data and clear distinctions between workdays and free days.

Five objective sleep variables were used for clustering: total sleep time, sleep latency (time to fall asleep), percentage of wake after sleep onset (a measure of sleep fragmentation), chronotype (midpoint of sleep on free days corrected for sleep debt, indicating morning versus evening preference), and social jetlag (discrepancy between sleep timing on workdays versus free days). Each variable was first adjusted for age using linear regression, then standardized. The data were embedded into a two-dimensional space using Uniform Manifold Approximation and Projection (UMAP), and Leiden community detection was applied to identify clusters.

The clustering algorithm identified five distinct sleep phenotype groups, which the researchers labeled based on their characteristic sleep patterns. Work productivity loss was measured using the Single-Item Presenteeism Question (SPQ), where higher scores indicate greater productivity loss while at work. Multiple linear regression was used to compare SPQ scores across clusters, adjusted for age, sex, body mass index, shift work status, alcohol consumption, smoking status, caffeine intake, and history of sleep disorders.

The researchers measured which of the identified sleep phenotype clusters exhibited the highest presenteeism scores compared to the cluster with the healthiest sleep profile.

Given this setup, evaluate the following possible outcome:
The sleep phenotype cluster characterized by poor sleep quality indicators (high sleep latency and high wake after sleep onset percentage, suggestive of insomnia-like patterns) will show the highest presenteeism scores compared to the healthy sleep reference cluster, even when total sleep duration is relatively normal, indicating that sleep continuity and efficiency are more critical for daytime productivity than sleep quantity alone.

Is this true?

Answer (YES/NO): NO